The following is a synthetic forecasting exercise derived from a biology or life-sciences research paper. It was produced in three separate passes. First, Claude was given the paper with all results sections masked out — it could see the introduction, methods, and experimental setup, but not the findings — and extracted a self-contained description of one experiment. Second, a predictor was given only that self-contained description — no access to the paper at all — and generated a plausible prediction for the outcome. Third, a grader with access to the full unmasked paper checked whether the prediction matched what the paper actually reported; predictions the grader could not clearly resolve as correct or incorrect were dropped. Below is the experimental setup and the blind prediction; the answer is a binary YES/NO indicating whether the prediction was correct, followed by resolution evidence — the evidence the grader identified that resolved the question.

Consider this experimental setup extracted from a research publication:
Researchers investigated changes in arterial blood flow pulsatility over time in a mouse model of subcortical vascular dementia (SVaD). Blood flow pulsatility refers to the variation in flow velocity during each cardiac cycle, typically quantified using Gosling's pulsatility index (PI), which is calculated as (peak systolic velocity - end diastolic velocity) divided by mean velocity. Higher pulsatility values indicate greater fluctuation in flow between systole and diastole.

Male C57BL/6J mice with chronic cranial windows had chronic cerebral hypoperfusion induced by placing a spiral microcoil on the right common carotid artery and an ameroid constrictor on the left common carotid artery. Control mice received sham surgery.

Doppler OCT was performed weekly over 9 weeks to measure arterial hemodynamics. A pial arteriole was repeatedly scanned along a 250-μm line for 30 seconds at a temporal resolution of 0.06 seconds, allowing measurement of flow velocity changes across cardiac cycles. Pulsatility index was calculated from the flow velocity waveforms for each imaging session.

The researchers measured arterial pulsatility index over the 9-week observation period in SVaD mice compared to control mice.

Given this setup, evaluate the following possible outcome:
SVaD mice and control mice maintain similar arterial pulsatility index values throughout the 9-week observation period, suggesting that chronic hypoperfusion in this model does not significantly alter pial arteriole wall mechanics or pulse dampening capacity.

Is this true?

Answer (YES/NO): NO